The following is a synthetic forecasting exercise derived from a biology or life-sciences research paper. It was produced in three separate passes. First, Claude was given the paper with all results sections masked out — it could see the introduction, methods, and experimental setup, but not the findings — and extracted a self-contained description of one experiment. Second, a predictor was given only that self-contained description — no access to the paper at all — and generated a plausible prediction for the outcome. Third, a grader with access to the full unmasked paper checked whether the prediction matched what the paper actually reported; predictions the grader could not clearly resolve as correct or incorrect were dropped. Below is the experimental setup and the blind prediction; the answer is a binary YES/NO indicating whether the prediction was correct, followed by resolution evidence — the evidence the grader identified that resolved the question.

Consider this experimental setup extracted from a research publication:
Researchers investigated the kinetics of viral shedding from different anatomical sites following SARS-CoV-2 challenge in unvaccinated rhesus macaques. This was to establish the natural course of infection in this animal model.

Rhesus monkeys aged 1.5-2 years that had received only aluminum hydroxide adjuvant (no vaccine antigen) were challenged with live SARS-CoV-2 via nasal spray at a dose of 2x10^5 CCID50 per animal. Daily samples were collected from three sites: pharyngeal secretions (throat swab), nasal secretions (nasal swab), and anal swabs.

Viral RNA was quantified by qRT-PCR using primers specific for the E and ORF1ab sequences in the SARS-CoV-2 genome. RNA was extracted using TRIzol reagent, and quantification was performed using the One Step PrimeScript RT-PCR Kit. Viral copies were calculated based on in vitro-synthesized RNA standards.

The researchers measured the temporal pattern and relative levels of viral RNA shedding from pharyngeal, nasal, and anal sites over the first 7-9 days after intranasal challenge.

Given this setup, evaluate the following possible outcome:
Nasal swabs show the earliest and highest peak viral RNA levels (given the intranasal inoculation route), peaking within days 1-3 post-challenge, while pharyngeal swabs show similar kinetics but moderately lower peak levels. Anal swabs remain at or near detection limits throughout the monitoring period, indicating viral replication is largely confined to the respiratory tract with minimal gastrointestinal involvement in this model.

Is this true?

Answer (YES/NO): NO